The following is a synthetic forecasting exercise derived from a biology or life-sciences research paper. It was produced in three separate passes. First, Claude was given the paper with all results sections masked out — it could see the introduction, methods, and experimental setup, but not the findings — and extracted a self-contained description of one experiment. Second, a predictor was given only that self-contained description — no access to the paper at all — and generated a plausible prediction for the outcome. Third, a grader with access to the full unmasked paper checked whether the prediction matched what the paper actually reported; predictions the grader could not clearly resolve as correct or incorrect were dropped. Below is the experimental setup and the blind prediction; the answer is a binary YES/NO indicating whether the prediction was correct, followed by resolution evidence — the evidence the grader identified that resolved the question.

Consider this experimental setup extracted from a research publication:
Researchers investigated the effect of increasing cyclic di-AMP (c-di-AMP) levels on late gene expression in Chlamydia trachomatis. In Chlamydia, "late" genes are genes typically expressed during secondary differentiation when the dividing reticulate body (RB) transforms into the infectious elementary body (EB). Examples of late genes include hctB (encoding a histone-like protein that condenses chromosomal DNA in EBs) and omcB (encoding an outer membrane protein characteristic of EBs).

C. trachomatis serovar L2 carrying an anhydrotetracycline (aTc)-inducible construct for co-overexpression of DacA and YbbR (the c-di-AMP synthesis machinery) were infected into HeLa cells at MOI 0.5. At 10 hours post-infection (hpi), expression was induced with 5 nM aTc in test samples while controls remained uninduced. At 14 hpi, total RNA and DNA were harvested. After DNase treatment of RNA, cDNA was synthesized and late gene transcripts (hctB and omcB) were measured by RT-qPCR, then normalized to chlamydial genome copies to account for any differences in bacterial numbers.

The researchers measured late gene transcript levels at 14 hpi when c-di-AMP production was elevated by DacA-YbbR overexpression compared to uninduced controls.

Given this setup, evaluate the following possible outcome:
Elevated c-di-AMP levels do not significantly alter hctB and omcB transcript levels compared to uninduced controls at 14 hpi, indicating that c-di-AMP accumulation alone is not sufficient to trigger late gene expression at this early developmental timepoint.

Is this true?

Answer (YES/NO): NO